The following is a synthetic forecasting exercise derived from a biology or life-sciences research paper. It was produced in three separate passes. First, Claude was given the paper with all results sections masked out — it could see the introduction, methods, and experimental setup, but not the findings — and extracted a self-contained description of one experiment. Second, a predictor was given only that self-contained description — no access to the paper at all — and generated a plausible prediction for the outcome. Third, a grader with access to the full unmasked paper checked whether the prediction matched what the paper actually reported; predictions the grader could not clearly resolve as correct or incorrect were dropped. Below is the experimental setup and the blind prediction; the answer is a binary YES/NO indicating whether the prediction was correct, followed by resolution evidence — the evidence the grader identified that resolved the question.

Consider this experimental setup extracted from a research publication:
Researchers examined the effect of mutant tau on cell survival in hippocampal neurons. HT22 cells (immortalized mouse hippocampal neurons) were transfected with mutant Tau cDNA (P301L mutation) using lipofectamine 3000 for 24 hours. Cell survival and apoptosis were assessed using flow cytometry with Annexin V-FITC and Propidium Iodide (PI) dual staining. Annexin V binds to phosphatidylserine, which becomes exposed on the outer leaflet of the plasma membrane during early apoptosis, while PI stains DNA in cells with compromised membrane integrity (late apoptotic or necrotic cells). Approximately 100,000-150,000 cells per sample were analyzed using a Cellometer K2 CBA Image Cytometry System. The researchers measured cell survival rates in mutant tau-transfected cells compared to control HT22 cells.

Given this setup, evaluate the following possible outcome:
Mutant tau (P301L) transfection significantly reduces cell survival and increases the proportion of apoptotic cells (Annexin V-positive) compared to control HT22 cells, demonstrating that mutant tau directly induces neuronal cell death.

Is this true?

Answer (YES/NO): YES